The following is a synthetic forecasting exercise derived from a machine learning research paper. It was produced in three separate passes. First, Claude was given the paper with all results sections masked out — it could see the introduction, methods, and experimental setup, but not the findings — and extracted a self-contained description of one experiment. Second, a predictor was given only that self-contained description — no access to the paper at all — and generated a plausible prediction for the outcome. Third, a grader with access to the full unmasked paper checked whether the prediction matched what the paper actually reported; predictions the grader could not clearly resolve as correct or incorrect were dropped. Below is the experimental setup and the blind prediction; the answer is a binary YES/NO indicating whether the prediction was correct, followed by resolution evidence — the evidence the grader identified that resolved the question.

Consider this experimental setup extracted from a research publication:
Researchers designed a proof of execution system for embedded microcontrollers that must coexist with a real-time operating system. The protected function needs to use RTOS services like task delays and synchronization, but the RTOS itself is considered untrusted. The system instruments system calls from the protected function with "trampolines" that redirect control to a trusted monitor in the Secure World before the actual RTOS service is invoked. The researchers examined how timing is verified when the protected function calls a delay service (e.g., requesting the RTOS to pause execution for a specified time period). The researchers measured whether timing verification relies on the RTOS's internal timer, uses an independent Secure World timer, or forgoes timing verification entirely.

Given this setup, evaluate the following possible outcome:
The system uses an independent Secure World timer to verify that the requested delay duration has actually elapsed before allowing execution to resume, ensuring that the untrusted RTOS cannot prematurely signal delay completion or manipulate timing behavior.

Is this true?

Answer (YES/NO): NO